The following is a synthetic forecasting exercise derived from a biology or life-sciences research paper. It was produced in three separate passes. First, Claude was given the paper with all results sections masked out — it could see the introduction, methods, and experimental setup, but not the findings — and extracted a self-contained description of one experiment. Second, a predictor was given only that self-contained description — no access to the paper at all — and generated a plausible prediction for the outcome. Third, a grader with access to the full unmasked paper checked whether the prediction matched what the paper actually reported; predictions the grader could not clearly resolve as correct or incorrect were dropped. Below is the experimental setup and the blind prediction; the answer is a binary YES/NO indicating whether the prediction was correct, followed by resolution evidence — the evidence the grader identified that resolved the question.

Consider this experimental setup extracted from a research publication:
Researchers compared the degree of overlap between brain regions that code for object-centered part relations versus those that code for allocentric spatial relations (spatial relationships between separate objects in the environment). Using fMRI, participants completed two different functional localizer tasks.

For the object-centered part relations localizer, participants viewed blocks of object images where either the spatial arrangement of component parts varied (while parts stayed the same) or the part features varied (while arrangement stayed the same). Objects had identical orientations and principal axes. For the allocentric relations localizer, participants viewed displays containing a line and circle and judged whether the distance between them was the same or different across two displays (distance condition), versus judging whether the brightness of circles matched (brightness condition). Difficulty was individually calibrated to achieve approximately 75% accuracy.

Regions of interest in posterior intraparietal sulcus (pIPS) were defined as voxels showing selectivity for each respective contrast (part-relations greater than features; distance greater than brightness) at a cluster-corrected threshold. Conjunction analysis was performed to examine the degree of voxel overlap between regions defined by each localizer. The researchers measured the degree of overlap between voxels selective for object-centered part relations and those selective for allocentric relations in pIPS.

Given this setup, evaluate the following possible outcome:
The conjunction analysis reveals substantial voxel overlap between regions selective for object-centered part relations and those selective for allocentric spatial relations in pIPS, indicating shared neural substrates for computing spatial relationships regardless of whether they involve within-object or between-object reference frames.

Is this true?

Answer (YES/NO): NO